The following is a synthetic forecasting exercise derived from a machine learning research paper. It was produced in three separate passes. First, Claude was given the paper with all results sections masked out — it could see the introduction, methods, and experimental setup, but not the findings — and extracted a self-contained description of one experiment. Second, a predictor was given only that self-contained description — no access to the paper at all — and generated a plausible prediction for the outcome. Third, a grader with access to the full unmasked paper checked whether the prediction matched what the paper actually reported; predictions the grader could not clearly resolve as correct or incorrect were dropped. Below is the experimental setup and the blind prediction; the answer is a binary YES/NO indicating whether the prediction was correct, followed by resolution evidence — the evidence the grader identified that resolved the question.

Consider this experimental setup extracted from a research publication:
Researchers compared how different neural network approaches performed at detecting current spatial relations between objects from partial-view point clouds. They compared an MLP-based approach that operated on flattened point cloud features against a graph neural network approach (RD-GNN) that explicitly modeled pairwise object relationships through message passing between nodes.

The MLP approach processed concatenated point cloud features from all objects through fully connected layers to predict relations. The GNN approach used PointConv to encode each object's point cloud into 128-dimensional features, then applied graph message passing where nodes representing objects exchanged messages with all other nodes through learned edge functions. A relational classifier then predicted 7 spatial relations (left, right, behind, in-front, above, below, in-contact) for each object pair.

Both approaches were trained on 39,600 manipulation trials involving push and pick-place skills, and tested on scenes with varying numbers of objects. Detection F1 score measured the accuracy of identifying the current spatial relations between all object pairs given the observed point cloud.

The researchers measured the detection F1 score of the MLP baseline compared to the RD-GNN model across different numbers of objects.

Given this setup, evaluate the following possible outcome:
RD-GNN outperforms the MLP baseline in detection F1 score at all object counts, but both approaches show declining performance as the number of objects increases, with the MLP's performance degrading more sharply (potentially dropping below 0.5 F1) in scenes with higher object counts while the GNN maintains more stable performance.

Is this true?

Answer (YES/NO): NO